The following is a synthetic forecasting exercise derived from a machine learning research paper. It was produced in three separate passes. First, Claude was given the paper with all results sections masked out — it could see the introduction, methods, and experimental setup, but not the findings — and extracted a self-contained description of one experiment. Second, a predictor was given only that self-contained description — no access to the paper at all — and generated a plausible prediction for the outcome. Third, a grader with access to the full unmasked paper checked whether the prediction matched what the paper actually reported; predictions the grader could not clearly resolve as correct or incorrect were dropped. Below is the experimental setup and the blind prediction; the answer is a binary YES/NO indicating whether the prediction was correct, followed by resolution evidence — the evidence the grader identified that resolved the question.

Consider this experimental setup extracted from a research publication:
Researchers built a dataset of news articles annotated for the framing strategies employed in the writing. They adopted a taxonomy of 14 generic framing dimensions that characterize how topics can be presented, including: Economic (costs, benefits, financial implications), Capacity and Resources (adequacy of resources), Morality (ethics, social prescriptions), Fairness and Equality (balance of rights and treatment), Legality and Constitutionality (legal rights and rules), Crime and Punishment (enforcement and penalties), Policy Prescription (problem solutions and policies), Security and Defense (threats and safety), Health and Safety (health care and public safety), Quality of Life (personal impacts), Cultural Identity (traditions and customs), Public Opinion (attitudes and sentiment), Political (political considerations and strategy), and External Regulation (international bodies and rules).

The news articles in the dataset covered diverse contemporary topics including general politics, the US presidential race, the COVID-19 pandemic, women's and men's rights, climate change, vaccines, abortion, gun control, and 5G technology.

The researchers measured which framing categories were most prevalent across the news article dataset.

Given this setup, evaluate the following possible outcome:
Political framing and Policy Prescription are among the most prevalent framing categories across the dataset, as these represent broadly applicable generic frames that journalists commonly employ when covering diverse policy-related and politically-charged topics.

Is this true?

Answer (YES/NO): NO